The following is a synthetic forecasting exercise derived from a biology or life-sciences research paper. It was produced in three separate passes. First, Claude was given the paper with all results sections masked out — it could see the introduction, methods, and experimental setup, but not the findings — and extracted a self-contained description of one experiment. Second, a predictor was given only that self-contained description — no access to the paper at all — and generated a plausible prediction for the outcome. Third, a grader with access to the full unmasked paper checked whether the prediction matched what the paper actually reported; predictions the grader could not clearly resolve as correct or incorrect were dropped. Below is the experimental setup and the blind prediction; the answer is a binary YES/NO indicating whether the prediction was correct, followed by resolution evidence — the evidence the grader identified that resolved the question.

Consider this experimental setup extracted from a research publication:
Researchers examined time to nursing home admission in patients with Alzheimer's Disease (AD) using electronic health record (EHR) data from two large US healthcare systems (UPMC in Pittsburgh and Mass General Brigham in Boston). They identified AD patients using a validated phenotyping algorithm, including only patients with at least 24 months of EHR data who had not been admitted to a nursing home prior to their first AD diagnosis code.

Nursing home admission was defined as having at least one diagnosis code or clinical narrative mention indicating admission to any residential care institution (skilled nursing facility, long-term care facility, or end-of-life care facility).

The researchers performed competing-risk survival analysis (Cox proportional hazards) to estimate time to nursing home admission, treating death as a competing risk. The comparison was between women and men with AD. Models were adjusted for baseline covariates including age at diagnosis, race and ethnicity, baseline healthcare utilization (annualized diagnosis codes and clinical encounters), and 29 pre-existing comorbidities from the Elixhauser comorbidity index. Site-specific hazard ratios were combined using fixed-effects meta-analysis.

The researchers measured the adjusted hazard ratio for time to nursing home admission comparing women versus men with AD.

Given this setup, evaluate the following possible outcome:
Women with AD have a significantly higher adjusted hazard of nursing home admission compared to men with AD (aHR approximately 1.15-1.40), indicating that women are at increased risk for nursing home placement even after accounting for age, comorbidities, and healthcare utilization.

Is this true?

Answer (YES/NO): NO